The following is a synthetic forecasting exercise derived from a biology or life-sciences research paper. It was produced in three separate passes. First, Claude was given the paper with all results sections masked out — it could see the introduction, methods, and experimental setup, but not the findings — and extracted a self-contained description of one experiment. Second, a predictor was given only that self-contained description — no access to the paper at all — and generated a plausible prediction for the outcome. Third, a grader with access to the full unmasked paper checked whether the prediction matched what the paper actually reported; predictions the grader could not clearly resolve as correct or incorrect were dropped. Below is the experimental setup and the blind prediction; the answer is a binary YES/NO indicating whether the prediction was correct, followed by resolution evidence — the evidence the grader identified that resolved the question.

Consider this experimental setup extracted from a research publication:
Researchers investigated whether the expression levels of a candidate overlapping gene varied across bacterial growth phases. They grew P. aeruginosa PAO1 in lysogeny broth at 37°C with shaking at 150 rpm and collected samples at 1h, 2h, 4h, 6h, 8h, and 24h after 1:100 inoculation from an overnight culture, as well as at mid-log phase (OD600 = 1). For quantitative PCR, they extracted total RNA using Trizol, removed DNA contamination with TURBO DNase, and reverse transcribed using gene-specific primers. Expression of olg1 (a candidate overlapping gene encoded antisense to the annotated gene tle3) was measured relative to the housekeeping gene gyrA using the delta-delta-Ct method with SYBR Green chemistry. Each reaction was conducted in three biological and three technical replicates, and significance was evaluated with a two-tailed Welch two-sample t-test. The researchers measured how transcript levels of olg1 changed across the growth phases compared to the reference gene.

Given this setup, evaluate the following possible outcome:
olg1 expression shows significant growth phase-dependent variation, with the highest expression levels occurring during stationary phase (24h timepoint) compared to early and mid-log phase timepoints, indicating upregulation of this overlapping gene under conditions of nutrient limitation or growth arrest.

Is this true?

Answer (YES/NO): NO